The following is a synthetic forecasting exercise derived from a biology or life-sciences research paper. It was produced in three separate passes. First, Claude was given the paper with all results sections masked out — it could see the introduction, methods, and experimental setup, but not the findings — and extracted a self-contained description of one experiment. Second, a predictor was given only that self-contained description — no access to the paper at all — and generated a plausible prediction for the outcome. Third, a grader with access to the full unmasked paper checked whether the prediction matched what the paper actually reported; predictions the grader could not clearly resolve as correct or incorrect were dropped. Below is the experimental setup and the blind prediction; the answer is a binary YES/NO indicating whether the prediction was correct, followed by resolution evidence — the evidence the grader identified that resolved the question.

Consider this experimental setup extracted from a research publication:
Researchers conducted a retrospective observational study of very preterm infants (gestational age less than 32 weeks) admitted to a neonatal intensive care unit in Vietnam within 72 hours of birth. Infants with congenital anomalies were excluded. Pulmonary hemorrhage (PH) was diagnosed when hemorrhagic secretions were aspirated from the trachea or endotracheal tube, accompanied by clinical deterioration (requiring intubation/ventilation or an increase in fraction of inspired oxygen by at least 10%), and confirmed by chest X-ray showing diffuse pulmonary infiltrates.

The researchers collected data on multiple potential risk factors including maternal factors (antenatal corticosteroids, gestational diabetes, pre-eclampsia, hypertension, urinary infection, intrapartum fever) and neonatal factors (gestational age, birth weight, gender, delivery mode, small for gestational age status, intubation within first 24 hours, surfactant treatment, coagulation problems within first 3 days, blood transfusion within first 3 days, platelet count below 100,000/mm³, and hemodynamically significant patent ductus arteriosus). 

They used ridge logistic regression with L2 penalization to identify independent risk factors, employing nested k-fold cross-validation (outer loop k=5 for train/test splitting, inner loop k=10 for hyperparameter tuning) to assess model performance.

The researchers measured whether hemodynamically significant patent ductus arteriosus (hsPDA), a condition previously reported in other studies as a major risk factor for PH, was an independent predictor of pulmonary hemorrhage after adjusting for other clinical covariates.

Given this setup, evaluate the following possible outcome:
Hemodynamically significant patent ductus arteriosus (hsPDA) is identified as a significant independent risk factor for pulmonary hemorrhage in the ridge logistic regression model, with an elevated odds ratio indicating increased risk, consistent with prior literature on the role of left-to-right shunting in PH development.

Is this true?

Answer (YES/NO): NO